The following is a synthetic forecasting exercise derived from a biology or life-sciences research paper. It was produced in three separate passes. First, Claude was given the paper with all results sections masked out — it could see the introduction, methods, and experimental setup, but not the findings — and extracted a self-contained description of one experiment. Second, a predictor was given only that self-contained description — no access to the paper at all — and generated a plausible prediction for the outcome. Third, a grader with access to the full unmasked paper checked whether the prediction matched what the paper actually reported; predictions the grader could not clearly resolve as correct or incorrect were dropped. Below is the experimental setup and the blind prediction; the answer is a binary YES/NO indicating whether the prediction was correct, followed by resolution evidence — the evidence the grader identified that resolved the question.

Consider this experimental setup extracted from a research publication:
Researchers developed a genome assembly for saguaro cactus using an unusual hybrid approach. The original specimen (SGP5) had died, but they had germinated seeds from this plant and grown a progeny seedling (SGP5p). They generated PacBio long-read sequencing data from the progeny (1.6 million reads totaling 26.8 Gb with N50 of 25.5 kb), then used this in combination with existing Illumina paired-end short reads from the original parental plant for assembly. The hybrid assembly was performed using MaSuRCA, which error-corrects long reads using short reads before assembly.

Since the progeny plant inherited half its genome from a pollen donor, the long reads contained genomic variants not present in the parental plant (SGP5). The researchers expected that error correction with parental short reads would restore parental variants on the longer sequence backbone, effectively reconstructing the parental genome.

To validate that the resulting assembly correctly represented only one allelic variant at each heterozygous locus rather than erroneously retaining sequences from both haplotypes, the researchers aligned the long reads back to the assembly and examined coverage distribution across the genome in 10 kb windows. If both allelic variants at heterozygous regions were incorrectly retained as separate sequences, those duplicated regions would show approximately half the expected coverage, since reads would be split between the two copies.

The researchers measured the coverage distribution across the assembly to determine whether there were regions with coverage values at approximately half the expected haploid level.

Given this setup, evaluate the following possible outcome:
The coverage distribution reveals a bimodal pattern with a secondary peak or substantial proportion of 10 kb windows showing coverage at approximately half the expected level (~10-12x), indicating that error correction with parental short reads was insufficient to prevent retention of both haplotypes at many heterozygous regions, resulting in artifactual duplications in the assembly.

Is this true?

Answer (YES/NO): NO